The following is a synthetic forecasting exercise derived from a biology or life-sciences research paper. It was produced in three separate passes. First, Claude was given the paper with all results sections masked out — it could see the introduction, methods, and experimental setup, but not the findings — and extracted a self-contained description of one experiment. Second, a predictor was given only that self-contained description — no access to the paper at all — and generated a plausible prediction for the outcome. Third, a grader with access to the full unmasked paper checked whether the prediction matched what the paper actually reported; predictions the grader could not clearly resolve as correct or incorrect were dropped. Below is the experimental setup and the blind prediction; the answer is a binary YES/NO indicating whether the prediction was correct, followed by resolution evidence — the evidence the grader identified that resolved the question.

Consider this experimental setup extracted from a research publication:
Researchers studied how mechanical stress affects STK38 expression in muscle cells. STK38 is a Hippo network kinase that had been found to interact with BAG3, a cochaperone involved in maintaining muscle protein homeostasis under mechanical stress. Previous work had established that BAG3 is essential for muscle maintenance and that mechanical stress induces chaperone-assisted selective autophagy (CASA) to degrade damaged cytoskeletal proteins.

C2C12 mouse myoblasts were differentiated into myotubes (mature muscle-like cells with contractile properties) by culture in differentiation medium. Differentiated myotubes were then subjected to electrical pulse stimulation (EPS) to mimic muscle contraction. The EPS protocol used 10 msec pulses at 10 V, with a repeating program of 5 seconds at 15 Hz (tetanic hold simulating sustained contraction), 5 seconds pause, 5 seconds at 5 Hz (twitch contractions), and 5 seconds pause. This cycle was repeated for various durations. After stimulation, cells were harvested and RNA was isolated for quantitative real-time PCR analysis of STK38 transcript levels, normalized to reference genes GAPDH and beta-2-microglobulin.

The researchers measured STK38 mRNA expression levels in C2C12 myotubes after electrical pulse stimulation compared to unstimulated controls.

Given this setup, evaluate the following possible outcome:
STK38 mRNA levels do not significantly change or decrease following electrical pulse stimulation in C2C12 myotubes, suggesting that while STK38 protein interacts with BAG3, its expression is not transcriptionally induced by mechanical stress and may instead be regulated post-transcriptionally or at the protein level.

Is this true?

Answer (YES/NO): NO